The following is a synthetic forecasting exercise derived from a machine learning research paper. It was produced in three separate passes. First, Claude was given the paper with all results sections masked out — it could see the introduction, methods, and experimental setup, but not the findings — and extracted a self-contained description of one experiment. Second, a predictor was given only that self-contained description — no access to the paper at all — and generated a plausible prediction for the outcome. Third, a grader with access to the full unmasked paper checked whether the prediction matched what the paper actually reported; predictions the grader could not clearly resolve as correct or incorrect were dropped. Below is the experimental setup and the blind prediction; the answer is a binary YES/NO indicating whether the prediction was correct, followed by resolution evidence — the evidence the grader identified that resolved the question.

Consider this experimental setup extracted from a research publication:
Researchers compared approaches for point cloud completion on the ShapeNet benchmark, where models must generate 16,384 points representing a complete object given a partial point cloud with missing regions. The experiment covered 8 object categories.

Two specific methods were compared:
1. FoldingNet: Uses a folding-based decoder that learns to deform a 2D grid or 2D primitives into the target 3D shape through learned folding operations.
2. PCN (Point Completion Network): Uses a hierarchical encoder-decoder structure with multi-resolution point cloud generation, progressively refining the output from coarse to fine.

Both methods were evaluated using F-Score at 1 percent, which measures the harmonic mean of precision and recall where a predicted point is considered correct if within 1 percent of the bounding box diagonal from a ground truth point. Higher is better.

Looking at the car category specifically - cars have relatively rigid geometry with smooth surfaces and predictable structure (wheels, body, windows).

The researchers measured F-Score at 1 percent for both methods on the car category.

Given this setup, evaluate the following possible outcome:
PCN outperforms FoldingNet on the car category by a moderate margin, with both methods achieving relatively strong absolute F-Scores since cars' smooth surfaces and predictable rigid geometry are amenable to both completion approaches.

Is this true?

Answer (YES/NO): NO